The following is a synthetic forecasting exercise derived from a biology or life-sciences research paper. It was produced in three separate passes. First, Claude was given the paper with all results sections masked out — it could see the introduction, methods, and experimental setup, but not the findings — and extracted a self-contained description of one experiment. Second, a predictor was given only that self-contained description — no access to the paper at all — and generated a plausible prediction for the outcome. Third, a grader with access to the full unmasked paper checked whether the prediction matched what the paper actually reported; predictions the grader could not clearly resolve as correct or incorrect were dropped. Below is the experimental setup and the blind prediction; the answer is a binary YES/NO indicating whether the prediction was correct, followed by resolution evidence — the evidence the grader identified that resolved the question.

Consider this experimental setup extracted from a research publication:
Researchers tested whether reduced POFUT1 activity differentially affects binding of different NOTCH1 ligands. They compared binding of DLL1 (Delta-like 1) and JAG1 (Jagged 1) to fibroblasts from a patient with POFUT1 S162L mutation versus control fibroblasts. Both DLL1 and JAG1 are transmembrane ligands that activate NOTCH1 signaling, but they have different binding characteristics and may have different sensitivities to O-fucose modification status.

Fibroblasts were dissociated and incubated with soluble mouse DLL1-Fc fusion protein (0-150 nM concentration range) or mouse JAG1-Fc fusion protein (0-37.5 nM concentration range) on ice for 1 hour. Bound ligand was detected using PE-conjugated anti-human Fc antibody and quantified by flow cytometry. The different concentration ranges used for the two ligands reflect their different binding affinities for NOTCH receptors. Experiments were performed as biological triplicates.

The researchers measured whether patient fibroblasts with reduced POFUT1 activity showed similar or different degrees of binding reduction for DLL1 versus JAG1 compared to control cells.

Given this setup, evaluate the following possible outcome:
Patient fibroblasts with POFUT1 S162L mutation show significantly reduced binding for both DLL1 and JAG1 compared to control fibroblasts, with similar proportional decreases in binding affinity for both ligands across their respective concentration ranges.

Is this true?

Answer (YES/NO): NO